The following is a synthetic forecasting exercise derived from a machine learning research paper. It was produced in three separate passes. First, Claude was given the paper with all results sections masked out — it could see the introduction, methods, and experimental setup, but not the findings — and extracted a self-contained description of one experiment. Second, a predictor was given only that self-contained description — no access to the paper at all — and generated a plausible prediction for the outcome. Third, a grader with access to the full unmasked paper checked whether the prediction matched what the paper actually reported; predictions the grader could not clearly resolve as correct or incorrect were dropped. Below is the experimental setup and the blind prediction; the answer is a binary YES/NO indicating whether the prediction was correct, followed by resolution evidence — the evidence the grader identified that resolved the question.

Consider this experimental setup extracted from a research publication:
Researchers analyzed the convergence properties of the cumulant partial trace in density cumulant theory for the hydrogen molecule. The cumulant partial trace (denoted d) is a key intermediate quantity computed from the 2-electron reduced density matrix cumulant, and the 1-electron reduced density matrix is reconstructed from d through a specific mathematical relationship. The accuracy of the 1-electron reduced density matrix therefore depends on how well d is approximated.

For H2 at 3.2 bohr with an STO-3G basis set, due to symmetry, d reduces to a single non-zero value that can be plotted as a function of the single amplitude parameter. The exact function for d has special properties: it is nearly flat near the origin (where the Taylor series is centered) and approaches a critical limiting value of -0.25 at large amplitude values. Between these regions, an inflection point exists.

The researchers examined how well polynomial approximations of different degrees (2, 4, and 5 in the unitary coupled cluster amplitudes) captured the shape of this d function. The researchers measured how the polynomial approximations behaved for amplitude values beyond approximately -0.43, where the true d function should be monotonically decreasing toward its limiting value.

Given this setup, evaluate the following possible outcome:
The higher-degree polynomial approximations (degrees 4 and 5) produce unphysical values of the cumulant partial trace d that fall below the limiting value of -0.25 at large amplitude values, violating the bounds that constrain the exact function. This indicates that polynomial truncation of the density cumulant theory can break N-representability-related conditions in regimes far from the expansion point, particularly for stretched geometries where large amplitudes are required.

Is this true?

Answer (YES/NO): NO